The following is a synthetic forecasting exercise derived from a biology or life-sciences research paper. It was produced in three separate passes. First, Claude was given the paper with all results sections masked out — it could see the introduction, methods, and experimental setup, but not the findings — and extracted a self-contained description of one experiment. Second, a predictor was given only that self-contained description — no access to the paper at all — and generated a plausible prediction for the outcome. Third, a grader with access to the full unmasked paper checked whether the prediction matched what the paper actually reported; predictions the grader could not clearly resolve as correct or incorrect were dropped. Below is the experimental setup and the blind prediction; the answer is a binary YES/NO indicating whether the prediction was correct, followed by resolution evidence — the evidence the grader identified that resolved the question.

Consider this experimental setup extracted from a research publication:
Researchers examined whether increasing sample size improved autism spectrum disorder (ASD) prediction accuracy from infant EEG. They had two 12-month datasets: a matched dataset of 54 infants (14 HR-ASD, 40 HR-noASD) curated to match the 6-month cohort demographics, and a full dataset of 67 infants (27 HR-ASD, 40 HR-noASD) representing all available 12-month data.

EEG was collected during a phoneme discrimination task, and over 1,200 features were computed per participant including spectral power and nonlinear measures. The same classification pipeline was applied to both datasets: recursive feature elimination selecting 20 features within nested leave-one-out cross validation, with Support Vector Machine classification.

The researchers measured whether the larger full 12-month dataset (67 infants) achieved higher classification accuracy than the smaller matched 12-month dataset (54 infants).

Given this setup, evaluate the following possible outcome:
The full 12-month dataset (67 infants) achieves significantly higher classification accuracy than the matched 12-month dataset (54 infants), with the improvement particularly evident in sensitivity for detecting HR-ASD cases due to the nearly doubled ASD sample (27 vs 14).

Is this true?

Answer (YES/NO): NO